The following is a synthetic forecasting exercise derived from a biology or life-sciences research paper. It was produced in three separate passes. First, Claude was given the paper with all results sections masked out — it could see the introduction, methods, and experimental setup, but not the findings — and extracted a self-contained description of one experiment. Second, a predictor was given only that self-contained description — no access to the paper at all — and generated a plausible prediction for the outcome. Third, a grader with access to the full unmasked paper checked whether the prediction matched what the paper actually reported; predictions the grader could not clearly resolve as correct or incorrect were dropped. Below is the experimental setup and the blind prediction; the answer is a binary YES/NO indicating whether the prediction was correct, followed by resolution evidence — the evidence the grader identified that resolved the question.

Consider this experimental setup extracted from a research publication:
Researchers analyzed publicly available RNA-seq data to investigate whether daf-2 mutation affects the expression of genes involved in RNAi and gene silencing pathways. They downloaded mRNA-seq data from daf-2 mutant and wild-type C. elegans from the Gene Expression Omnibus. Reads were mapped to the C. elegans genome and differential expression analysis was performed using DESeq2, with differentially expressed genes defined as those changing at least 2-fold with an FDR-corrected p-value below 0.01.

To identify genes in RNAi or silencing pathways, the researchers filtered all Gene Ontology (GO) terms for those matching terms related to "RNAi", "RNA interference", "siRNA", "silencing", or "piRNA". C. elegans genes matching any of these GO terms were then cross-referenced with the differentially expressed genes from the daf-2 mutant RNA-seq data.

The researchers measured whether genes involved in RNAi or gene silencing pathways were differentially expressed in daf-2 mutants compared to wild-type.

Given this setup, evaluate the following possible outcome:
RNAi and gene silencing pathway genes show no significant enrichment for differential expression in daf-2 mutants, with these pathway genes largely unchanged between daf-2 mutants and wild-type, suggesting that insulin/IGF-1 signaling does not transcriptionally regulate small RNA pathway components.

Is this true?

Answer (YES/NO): YES